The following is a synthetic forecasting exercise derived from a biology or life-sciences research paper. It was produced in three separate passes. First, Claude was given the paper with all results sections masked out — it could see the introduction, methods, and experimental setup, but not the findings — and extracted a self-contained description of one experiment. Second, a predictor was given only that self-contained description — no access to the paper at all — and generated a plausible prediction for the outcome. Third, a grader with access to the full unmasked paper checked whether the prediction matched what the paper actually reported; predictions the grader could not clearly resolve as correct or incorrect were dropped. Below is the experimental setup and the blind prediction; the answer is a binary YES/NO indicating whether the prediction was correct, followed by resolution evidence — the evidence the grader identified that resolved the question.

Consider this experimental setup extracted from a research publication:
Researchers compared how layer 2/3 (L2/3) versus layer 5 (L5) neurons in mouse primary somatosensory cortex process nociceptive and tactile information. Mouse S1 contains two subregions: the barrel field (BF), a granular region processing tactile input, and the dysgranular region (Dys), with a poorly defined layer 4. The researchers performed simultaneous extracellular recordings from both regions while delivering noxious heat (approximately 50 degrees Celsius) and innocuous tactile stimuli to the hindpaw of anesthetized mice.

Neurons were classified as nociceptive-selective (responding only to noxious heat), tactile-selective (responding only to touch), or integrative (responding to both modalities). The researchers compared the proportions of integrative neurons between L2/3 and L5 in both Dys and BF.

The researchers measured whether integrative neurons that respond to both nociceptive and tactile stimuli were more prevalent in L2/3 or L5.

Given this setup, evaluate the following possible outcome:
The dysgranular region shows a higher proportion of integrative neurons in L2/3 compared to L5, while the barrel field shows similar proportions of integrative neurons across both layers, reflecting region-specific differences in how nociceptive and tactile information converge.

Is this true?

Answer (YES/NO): NO